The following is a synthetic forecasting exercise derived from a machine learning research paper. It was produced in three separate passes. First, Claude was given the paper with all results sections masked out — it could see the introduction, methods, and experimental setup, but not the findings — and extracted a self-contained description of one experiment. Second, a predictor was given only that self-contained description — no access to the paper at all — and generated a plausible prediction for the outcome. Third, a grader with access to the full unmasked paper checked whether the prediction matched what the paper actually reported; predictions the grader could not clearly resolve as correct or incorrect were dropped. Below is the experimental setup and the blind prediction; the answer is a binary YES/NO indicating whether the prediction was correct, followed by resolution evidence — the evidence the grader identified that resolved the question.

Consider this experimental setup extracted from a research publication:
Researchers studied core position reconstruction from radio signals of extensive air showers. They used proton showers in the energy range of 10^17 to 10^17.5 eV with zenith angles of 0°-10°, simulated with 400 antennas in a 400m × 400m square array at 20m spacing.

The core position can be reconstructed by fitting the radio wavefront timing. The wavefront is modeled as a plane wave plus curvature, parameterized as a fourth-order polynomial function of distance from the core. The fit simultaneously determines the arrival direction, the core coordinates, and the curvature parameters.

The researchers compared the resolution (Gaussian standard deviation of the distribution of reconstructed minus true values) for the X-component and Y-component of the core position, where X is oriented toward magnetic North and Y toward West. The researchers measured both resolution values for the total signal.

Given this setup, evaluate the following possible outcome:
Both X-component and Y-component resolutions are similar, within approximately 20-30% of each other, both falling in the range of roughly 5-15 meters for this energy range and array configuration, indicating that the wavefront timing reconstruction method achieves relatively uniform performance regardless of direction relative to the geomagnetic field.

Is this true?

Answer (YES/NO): NO